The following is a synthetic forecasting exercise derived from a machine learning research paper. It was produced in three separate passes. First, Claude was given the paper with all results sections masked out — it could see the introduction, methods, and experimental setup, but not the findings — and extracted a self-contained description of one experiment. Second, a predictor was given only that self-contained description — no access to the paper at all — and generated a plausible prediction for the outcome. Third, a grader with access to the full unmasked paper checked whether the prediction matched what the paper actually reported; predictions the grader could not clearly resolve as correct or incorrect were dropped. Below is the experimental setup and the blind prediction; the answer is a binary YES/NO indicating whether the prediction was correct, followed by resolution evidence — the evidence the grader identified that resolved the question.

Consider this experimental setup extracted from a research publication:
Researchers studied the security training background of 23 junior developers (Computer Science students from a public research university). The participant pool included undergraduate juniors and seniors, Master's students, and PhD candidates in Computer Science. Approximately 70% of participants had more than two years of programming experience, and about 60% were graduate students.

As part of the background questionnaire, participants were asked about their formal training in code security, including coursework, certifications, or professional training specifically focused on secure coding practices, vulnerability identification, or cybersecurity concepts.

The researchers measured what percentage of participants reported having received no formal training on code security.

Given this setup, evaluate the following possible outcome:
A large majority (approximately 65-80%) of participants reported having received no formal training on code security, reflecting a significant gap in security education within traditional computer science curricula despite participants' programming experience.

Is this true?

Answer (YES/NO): NO